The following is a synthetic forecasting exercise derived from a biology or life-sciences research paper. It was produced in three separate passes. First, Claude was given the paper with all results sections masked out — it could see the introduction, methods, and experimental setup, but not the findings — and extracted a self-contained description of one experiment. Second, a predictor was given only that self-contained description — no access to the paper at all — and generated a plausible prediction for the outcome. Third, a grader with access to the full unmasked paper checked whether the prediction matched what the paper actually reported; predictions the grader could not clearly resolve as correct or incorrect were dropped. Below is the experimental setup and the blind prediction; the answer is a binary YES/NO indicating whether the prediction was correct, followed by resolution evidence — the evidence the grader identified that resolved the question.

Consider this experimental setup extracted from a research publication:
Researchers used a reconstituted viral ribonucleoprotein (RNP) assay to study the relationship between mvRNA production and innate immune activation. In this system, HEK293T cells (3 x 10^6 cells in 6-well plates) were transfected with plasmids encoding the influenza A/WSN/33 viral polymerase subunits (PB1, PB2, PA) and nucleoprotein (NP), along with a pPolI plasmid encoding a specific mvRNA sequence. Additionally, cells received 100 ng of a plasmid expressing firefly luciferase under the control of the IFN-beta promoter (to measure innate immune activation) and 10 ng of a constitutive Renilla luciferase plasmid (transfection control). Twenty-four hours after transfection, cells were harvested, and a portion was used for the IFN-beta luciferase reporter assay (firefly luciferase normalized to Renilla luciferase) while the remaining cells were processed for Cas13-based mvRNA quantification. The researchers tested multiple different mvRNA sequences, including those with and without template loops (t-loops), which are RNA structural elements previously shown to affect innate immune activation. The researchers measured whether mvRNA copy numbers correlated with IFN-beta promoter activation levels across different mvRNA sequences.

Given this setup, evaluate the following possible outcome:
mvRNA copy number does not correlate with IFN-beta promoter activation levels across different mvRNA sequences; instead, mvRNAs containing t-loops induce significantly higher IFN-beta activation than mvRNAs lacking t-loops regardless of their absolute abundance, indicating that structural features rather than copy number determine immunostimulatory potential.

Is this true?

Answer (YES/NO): NO